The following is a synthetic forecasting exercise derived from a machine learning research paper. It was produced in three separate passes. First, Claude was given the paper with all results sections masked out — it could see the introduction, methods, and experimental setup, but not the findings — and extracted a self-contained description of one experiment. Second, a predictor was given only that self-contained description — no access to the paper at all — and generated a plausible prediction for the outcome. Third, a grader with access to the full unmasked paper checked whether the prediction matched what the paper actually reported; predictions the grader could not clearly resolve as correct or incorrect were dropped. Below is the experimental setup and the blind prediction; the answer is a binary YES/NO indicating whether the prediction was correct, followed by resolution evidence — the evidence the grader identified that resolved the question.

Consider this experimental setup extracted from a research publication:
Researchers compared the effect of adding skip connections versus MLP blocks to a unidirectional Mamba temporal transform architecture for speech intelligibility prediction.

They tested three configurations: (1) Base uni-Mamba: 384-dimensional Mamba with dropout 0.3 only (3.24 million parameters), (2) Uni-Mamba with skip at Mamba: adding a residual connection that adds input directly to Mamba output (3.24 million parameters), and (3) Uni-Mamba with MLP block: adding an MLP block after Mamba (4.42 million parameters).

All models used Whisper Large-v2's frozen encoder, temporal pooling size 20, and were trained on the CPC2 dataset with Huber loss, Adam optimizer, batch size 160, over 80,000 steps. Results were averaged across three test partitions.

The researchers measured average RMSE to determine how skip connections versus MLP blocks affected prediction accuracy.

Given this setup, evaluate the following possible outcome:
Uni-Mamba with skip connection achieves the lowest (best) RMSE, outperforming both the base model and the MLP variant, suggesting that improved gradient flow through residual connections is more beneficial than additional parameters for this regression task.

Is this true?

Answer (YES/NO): NO